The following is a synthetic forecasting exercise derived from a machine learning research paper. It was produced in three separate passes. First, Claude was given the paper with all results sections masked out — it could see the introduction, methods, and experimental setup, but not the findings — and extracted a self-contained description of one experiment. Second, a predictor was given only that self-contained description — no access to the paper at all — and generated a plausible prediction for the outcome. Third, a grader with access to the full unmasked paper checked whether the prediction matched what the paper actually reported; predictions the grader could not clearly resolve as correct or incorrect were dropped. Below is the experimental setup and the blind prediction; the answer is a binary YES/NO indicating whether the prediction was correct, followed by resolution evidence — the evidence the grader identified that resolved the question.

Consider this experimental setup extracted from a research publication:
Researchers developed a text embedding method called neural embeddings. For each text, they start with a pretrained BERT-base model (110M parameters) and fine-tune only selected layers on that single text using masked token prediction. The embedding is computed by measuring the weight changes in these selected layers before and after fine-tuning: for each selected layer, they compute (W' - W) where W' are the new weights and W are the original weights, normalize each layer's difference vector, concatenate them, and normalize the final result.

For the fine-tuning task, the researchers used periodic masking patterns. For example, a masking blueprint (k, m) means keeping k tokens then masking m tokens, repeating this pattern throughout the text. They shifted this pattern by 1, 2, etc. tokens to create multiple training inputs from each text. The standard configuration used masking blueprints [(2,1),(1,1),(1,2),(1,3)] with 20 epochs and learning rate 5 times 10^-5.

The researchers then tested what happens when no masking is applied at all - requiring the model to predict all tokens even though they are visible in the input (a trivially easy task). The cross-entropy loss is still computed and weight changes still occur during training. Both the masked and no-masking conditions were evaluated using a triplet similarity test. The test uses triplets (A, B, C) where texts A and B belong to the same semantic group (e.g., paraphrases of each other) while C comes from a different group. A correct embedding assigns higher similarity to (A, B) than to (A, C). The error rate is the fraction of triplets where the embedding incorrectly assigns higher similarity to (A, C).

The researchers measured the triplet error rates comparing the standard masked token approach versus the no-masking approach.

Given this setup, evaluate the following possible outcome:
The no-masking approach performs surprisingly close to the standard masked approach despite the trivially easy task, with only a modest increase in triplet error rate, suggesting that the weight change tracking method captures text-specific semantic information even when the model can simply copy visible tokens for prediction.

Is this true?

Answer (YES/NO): NO